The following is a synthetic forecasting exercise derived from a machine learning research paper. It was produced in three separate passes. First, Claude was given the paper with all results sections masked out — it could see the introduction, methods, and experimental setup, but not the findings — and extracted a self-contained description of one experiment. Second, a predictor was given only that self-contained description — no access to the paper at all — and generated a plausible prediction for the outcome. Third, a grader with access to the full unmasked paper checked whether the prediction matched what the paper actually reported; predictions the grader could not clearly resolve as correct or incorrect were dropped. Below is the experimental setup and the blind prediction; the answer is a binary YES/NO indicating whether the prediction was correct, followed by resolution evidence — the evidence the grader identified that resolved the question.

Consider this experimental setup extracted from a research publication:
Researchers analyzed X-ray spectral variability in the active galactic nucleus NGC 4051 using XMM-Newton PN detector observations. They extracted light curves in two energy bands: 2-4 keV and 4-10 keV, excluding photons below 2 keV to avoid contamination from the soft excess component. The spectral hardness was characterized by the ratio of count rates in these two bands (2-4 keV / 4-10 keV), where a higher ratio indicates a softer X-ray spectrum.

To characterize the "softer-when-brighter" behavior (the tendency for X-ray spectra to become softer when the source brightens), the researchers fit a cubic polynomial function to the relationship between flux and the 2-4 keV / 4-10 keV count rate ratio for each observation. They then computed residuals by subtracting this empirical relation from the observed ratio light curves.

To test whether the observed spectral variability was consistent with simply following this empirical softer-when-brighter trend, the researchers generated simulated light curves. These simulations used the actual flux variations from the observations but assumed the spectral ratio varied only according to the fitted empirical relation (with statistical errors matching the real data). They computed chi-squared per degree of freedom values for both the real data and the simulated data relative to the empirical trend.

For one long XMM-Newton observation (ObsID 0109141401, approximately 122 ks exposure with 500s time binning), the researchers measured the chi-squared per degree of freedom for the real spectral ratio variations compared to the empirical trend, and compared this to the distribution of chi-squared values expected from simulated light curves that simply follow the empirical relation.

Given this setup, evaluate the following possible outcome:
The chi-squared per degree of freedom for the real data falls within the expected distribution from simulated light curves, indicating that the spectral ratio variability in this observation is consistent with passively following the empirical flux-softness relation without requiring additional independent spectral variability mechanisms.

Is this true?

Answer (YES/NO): NO